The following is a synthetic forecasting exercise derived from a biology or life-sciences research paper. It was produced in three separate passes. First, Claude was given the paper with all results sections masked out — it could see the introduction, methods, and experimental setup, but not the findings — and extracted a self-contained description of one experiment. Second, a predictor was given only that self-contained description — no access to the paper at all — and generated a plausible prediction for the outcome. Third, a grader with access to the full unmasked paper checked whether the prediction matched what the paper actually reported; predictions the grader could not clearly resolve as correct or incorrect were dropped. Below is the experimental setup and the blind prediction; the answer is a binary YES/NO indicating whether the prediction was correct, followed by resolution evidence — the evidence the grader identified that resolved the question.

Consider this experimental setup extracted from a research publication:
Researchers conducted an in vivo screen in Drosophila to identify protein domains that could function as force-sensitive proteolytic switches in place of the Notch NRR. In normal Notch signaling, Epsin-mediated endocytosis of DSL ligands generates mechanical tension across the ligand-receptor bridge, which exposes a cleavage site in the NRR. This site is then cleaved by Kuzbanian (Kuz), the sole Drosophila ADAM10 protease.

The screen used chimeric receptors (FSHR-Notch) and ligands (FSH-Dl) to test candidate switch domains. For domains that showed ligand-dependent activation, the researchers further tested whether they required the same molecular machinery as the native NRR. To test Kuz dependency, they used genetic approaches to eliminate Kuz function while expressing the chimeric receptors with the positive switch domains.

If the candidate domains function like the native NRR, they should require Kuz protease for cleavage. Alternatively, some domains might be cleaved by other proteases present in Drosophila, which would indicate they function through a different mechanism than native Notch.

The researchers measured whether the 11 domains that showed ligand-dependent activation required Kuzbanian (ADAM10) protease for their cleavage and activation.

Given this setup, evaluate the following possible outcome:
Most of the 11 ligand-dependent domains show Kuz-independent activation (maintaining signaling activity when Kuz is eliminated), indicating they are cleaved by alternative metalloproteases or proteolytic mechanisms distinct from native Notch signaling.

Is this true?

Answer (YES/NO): NO